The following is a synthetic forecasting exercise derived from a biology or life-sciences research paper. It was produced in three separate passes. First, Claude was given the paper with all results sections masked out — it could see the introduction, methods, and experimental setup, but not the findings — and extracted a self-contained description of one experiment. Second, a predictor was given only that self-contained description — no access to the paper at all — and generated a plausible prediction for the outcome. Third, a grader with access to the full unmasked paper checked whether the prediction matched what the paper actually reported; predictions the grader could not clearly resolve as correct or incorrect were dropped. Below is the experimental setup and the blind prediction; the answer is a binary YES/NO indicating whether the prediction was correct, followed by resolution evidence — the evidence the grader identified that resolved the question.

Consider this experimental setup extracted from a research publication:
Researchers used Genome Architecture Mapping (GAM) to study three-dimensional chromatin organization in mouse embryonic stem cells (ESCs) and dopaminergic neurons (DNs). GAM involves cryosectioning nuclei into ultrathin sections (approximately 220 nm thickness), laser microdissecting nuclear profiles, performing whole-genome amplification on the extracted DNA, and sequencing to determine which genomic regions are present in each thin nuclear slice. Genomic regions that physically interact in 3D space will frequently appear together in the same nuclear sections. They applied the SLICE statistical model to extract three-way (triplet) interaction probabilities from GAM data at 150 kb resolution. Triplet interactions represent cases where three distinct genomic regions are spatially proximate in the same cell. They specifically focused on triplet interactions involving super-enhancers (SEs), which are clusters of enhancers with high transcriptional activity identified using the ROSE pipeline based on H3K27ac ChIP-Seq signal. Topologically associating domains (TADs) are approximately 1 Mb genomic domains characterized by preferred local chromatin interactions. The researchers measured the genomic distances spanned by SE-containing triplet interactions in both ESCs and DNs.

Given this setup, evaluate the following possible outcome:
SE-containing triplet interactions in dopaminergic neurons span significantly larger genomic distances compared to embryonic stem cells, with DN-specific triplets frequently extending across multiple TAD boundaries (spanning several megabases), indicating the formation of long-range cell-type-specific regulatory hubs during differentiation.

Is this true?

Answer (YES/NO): YES